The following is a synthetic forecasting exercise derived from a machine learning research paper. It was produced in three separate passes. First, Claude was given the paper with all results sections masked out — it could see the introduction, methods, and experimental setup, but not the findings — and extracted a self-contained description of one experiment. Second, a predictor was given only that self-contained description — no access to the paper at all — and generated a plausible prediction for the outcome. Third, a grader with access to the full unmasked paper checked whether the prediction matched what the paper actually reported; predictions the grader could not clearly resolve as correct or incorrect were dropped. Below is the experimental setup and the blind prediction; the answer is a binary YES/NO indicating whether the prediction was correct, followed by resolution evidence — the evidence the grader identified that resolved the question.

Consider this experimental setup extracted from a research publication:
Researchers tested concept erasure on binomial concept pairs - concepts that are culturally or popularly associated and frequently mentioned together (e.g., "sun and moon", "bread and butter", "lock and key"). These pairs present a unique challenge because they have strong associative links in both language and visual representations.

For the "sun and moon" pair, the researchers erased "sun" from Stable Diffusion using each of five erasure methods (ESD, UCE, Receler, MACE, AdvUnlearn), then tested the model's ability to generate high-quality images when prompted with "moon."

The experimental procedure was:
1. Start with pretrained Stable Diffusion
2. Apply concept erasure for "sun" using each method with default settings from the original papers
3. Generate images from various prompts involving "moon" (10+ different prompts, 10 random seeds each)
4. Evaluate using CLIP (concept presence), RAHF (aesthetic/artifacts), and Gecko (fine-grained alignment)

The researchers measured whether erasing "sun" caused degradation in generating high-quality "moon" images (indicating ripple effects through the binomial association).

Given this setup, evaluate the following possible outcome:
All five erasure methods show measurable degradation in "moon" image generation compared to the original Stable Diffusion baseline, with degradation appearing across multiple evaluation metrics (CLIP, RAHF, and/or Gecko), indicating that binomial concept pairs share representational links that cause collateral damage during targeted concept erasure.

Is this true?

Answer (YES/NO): YES